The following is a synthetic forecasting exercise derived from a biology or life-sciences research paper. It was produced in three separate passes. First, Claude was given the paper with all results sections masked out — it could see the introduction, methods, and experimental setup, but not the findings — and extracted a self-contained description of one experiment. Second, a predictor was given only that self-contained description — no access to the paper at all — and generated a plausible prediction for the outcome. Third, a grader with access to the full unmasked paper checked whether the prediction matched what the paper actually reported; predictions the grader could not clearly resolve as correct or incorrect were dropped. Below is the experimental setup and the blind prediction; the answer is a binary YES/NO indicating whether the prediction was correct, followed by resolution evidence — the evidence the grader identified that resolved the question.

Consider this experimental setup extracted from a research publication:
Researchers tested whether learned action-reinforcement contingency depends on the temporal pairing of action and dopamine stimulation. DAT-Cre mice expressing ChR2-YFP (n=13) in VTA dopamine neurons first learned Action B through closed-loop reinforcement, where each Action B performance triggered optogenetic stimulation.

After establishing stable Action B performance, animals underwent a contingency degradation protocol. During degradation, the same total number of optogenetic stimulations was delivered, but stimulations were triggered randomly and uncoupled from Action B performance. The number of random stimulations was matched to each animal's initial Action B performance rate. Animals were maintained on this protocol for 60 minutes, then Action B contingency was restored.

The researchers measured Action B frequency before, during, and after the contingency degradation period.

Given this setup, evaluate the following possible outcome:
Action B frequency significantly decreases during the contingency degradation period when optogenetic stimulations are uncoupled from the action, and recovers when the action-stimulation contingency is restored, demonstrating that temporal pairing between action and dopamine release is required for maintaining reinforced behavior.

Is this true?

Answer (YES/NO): YES